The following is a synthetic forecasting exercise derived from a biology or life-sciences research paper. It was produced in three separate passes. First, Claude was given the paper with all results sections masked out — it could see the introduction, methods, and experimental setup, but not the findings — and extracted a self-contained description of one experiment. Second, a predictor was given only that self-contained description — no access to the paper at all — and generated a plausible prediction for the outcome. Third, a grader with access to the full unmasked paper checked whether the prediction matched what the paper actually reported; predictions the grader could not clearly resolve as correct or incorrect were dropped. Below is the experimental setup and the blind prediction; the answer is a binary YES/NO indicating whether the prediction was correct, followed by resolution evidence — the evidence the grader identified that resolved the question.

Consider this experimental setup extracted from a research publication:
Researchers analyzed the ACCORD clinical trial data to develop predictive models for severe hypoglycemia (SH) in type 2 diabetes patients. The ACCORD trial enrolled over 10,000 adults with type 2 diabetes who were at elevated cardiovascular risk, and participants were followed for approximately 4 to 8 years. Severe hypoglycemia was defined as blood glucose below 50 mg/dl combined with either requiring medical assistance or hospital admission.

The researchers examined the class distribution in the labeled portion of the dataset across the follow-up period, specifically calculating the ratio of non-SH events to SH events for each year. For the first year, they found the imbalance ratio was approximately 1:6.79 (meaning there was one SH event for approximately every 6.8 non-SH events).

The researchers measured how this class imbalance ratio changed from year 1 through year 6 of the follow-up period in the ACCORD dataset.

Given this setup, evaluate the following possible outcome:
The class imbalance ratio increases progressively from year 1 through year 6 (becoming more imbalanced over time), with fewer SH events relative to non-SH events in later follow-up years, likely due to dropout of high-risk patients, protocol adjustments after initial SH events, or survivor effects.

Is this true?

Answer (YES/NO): YES